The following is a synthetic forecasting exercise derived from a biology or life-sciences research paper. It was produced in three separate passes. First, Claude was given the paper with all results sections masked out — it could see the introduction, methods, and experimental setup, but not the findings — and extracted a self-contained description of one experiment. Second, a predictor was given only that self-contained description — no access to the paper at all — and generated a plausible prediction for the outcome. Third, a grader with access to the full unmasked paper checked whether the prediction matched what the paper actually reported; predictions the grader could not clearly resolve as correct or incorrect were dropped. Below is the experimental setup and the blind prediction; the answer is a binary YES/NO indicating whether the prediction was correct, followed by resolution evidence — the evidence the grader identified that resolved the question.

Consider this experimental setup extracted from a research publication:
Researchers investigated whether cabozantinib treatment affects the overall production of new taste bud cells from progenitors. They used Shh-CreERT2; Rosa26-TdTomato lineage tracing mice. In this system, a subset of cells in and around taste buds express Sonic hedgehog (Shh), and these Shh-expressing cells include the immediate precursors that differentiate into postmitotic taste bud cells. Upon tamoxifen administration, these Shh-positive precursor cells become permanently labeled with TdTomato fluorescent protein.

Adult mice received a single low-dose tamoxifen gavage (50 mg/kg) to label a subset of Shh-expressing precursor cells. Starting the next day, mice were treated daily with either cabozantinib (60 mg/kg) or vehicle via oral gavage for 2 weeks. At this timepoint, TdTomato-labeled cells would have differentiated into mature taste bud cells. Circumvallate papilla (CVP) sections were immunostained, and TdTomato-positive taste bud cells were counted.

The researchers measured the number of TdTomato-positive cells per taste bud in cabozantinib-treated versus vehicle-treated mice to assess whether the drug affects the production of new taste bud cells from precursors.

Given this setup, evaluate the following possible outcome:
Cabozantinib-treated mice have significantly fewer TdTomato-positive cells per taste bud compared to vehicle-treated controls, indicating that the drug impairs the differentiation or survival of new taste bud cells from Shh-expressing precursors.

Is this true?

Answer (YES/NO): NO